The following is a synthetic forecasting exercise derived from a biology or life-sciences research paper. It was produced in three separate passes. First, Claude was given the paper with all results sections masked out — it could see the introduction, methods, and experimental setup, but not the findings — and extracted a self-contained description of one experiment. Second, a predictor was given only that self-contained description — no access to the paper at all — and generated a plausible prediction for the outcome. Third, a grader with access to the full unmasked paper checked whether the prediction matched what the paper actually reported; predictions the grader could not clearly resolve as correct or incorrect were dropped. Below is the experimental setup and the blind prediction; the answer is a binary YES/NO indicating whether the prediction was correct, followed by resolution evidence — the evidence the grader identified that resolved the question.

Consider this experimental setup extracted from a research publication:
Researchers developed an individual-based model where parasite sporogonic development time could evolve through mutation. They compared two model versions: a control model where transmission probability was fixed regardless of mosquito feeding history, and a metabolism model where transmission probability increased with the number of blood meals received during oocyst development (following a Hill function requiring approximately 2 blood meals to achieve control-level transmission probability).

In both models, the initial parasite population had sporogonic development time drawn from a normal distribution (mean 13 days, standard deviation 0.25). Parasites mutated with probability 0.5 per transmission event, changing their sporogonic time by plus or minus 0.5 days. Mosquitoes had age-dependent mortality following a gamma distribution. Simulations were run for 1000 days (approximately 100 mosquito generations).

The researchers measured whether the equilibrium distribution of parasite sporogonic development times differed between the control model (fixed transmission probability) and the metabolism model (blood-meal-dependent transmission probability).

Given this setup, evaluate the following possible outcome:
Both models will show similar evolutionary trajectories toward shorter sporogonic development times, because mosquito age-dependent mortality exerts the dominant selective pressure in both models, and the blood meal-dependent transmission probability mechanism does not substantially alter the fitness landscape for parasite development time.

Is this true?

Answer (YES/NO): NO